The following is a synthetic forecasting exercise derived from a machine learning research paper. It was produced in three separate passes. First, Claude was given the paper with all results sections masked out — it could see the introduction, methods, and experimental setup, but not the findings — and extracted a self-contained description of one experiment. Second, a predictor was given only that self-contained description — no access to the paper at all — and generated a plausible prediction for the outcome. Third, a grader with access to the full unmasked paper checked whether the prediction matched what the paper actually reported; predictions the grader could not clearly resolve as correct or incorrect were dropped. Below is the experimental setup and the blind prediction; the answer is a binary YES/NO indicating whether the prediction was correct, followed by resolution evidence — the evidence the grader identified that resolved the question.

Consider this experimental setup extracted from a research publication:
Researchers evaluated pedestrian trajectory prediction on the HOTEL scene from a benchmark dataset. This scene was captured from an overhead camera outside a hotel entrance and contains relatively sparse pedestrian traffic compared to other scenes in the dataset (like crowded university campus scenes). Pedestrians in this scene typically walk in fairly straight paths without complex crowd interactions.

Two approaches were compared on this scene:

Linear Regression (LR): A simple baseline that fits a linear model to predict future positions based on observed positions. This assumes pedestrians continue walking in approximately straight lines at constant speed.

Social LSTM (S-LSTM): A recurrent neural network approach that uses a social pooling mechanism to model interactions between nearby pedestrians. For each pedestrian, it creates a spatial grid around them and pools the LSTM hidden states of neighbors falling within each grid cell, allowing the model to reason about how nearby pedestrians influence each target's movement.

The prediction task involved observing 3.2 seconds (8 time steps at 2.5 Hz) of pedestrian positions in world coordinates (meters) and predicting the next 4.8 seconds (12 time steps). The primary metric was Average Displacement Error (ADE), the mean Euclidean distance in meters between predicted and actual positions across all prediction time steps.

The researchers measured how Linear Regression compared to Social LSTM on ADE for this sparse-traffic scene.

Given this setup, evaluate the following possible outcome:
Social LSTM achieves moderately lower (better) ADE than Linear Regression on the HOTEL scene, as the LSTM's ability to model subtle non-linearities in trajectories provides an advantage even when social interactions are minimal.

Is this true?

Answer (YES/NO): NO